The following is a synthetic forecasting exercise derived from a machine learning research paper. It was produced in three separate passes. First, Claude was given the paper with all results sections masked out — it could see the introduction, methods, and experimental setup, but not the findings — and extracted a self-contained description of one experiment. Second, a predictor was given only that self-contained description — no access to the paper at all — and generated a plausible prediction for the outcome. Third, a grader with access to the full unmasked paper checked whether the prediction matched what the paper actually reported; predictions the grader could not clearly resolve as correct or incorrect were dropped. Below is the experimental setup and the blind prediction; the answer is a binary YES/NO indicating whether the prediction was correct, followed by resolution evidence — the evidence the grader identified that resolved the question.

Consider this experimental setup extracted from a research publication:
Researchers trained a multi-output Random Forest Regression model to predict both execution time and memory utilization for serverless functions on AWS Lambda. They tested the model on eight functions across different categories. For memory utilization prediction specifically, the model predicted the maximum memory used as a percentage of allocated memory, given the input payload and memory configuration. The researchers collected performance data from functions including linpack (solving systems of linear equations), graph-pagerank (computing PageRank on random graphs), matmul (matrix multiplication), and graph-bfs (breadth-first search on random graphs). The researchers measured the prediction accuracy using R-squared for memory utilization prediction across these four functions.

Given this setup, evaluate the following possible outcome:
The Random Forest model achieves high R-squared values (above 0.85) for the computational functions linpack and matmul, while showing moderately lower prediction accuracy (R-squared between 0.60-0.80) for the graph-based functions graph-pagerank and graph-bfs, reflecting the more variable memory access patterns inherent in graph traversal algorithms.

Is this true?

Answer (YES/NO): NO